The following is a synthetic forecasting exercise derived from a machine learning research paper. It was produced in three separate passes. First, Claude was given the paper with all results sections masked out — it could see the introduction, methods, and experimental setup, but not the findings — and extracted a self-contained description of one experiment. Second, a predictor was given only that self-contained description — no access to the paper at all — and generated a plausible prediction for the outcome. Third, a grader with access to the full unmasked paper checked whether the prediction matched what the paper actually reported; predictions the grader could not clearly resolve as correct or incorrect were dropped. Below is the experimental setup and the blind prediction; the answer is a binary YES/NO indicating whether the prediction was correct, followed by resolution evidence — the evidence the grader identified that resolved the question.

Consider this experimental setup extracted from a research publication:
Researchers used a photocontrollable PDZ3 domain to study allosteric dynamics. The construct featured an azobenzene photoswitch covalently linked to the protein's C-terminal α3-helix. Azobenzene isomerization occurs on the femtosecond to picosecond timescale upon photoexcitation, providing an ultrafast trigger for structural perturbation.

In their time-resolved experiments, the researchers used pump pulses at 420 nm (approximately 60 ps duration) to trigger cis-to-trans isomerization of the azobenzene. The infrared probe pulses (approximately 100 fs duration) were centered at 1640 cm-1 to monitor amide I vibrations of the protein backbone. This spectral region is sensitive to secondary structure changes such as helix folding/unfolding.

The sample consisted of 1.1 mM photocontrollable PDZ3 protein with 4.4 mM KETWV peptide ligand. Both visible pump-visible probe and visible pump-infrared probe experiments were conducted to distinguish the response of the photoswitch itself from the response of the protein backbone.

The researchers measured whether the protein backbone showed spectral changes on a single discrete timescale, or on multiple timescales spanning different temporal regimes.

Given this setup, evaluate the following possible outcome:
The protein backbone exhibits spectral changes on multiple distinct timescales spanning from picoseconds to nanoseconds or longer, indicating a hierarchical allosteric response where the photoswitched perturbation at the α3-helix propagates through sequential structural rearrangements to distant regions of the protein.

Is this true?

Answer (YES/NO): NO